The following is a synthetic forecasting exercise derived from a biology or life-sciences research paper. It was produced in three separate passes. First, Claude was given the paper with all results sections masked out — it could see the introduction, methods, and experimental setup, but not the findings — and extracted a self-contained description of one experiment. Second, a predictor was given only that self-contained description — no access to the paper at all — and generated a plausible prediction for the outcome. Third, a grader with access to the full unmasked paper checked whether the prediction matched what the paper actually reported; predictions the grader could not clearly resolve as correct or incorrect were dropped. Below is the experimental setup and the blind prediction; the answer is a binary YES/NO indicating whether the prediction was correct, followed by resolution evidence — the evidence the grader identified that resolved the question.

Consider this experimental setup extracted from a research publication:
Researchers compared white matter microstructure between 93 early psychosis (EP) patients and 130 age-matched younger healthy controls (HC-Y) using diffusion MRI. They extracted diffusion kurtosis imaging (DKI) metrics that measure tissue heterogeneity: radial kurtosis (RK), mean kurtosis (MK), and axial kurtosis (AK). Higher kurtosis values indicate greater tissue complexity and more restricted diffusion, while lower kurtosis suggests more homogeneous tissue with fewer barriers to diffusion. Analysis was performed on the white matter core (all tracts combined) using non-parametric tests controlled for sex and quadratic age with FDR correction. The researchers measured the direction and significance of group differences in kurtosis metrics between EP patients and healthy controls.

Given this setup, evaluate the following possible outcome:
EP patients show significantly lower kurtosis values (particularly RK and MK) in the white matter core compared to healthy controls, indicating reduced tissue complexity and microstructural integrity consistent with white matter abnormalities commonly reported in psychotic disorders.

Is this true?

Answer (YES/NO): YES